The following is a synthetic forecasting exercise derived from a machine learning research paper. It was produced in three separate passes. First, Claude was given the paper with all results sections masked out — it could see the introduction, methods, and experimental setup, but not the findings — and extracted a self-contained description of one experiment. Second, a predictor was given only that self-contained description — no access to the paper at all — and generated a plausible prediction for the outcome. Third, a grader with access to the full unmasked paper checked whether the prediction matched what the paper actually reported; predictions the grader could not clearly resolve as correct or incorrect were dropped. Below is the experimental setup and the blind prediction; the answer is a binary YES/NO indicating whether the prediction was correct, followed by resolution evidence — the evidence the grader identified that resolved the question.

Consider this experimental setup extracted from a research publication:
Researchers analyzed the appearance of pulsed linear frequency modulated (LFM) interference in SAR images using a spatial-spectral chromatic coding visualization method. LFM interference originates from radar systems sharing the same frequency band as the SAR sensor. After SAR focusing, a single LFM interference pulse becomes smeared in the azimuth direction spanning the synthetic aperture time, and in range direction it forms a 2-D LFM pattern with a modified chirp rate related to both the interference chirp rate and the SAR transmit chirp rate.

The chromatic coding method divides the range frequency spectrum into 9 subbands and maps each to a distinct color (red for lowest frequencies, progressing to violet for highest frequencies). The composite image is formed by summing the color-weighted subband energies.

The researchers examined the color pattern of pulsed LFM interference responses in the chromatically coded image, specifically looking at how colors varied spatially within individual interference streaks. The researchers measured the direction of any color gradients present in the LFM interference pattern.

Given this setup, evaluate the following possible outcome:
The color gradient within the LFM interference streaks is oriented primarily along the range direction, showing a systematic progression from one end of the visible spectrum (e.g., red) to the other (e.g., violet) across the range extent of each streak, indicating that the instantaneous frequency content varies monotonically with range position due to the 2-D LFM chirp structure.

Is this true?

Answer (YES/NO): YES